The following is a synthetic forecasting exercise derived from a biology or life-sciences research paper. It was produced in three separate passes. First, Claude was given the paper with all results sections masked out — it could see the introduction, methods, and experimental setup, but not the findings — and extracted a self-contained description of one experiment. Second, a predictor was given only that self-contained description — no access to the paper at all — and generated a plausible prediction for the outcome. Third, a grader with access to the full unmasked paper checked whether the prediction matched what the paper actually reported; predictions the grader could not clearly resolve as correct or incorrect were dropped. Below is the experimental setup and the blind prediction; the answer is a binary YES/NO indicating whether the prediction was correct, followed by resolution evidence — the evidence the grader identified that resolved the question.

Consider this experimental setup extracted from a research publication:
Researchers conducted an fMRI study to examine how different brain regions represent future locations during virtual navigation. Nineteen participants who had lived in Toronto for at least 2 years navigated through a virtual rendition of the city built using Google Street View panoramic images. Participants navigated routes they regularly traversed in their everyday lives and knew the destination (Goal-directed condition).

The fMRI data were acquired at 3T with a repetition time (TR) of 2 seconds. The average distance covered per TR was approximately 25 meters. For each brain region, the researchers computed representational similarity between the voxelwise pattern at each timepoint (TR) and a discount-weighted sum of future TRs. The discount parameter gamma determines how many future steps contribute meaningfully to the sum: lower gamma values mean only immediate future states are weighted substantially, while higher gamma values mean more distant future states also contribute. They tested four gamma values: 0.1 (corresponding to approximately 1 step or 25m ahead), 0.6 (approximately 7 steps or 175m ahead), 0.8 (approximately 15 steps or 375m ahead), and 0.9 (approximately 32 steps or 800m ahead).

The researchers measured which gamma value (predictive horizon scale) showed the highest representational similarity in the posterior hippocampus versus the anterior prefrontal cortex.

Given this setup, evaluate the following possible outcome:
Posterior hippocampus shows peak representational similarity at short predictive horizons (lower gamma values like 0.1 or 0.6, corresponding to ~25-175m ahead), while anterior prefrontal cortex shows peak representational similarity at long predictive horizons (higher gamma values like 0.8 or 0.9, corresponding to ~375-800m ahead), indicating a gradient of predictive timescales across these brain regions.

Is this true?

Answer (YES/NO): YES